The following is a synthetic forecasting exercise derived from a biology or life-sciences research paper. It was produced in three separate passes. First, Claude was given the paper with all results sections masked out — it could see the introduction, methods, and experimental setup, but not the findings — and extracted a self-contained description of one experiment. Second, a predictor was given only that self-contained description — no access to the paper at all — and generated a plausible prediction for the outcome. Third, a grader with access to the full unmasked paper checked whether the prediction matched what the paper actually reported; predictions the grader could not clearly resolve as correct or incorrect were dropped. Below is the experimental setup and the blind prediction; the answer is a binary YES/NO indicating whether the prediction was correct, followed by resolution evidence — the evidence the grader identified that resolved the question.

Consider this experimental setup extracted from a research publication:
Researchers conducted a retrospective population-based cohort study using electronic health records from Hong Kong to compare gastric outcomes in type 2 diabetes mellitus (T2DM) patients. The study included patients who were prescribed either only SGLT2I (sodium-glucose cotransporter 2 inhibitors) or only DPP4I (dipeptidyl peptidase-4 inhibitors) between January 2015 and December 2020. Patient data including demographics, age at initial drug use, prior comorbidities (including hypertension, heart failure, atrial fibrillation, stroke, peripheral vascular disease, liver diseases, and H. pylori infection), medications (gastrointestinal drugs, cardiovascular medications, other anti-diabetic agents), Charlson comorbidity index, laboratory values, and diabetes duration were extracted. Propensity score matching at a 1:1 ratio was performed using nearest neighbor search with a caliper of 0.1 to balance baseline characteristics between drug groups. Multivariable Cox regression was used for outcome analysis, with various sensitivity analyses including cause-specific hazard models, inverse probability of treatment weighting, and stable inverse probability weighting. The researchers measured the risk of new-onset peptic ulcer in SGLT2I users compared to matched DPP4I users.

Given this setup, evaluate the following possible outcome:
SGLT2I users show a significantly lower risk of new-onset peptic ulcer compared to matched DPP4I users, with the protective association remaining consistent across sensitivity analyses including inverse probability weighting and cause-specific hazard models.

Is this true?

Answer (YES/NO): YES